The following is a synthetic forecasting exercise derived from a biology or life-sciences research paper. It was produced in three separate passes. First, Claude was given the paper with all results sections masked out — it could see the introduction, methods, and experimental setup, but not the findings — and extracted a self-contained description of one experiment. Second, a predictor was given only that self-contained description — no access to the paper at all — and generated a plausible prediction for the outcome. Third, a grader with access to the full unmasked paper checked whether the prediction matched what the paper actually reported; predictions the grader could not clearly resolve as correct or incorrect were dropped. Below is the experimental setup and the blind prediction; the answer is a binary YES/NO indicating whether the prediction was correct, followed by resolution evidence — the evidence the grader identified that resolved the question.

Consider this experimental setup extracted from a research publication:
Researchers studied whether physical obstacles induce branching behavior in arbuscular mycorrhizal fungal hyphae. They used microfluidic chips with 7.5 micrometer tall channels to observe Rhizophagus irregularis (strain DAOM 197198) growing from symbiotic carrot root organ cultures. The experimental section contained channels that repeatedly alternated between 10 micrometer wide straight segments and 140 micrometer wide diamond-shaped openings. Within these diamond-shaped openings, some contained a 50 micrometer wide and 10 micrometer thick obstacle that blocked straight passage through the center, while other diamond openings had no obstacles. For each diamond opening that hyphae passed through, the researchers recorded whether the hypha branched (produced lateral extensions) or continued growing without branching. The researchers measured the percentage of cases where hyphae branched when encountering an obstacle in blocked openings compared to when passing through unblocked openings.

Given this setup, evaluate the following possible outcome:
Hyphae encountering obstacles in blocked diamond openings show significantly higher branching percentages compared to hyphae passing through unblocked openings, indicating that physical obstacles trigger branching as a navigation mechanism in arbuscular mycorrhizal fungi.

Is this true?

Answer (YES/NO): YES